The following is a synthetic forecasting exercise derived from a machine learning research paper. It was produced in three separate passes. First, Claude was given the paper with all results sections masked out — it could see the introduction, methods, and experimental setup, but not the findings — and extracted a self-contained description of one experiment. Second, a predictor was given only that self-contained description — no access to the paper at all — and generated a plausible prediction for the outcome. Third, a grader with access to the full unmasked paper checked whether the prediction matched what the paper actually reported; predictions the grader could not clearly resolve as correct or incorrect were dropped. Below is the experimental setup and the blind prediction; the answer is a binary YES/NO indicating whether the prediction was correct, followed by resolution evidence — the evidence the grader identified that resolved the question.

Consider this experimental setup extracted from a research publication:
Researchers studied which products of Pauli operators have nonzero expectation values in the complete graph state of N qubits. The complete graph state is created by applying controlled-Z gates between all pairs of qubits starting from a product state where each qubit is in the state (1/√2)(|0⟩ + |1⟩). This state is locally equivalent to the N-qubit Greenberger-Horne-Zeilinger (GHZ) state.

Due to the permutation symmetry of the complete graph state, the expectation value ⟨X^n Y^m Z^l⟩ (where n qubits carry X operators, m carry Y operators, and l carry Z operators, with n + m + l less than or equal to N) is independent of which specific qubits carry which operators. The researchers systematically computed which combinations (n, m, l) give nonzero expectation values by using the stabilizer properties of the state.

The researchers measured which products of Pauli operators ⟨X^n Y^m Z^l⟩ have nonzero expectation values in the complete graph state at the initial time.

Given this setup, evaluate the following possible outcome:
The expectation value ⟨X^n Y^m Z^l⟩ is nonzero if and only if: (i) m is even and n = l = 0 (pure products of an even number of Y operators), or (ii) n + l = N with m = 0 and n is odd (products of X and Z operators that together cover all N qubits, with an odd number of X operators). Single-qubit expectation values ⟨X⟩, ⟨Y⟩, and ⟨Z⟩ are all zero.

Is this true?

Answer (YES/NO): YES